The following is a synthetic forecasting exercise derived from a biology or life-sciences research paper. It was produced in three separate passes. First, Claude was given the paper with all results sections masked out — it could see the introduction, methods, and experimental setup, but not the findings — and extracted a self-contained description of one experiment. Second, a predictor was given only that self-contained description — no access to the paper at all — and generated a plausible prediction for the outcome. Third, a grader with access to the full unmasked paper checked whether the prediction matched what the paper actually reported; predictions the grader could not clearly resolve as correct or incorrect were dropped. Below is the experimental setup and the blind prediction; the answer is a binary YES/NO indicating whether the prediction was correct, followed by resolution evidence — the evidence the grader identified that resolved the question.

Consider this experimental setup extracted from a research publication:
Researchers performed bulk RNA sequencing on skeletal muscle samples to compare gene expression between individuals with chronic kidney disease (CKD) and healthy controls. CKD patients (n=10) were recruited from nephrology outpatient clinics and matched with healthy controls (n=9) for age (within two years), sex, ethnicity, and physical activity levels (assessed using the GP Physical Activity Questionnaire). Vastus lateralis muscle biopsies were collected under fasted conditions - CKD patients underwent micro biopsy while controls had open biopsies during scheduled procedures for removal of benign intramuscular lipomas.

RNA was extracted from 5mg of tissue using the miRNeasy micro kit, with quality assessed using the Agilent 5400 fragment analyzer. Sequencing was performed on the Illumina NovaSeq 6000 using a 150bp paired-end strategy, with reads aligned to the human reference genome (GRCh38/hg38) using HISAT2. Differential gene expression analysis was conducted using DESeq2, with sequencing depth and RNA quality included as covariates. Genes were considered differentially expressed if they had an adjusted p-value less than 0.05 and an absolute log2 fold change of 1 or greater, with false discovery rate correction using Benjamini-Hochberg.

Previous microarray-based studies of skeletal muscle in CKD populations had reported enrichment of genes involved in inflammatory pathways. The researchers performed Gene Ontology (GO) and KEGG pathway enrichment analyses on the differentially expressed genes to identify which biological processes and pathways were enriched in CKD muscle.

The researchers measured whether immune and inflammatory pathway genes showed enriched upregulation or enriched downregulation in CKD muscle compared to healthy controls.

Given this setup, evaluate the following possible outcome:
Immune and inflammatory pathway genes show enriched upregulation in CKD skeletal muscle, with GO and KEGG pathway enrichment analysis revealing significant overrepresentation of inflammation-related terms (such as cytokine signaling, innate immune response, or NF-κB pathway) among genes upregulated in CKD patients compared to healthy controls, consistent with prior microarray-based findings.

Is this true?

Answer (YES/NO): NO